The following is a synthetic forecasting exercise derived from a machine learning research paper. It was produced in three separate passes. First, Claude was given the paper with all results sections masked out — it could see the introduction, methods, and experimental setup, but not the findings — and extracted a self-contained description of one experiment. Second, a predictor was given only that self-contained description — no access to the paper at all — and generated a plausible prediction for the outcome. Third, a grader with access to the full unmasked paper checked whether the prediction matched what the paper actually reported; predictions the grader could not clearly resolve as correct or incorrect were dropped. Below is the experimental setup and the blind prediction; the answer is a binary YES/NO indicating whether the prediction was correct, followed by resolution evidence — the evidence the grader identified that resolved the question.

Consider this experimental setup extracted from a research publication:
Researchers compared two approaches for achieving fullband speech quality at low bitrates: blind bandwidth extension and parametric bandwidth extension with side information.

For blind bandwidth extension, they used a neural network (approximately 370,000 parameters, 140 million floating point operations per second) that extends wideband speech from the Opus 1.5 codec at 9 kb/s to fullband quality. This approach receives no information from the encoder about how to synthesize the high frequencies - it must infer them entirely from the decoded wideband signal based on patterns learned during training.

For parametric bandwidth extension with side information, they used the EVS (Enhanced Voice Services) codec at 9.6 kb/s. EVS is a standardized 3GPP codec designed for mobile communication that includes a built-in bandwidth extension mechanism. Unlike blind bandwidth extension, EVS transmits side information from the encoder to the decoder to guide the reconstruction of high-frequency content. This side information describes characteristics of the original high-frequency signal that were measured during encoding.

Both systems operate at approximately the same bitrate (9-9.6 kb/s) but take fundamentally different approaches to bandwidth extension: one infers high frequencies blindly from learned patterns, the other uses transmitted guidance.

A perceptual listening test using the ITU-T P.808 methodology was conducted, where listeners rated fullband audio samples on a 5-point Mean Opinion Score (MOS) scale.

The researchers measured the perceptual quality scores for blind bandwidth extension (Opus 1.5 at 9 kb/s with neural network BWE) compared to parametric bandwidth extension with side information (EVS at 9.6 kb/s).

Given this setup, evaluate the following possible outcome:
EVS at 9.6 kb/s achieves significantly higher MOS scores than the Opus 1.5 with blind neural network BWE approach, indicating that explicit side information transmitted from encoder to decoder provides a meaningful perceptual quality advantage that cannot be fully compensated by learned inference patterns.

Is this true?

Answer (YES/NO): NO